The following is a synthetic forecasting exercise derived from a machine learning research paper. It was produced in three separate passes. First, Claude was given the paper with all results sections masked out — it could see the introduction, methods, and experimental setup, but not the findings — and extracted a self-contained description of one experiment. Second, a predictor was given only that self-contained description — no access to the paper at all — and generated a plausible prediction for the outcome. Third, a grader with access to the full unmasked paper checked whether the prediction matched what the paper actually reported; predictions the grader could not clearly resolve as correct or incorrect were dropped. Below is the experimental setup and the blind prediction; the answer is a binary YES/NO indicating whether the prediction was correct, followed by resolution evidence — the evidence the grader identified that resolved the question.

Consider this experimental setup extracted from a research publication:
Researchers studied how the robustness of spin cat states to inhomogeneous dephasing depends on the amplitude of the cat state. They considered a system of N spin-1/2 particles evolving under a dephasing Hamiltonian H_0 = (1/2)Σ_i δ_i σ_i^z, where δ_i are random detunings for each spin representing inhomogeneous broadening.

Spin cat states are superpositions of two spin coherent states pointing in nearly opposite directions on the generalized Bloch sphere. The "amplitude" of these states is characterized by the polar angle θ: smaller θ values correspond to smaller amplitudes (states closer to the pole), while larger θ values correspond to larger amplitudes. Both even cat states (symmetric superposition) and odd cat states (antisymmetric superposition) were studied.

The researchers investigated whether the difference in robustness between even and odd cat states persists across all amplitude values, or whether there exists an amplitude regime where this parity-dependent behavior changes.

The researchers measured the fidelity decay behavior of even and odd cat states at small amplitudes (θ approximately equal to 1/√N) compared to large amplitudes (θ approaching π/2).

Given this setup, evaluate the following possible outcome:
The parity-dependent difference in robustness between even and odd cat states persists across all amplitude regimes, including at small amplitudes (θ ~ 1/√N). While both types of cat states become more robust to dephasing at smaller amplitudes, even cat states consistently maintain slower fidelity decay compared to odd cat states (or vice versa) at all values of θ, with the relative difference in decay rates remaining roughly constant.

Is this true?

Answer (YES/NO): NO